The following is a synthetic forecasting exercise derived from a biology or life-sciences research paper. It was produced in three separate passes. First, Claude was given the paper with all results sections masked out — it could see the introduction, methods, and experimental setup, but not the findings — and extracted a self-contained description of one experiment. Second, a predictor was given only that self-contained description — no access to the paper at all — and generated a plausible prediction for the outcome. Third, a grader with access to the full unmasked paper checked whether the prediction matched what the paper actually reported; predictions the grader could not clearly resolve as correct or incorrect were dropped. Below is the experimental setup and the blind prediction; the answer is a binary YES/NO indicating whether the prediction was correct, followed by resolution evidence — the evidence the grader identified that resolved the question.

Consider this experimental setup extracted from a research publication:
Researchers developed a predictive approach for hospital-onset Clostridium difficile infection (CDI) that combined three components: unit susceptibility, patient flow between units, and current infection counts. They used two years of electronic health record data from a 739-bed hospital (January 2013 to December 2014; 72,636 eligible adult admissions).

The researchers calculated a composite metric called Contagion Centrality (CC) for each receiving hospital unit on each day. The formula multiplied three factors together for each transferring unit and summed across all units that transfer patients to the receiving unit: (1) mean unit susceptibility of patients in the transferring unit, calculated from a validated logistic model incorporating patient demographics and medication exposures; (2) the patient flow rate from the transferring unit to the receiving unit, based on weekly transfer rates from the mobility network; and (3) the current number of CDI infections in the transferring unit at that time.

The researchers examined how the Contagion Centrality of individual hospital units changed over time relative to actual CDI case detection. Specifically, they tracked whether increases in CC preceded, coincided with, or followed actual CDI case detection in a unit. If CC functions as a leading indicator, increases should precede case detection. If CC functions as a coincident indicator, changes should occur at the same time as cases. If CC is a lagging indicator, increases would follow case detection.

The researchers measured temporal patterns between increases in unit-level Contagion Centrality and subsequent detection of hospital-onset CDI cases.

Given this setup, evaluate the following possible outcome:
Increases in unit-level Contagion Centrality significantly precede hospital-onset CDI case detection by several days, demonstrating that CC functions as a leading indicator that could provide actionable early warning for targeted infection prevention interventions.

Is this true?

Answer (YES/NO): YES